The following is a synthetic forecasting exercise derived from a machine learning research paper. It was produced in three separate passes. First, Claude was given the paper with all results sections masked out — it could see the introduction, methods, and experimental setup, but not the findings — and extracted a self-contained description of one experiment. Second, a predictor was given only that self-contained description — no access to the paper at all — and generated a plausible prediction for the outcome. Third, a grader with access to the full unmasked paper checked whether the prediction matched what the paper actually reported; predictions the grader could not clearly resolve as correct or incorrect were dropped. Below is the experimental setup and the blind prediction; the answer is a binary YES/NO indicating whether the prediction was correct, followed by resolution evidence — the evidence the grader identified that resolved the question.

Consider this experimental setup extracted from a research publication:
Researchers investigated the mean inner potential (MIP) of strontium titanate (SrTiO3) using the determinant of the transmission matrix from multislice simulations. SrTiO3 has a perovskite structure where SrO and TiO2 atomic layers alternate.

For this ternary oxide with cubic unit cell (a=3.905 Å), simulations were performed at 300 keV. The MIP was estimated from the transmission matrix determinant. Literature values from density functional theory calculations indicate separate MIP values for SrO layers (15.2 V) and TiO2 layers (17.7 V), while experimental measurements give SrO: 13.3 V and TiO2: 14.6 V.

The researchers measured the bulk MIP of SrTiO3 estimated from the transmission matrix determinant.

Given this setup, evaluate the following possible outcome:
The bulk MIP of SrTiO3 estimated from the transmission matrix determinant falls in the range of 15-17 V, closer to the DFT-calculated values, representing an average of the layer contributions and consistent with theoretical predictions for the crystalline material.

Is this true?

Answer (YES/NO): NO